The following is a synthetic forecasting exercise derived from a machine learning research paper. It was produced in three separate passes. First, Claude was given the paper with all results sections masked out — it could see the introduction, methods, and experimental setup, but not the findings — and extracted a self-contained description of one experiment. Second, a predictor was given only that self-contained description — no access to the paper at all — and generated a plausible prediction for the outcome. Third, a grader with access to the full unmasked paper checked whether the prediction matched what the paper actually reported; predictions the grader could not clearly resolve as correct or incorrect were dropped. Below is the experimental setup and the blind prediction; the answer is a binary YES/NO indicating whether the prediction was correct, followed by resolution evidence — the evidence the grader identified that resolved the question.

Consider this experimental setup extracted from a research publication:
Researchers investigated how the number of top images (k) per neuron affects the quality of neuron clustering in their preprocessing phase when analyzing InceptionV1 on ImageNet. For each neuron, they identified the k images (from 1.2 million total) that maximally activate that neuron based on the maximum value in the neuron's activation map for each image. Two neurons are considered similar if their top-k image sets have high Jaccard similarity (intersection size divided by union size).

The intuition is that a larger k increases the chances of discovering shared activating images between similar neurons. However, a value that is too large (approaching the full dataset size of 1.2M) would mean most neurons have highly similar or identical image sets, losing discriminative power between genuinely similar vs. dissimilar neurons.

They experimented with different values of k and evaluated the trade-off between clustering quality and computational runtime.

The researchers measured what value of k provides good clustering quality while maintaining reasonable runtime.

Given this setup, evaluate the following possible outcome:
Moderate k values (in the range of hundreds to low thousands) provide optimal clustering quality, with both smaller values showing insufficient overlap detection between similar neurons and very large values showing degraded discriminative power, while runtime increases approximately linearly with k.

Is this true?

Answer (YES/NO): NO